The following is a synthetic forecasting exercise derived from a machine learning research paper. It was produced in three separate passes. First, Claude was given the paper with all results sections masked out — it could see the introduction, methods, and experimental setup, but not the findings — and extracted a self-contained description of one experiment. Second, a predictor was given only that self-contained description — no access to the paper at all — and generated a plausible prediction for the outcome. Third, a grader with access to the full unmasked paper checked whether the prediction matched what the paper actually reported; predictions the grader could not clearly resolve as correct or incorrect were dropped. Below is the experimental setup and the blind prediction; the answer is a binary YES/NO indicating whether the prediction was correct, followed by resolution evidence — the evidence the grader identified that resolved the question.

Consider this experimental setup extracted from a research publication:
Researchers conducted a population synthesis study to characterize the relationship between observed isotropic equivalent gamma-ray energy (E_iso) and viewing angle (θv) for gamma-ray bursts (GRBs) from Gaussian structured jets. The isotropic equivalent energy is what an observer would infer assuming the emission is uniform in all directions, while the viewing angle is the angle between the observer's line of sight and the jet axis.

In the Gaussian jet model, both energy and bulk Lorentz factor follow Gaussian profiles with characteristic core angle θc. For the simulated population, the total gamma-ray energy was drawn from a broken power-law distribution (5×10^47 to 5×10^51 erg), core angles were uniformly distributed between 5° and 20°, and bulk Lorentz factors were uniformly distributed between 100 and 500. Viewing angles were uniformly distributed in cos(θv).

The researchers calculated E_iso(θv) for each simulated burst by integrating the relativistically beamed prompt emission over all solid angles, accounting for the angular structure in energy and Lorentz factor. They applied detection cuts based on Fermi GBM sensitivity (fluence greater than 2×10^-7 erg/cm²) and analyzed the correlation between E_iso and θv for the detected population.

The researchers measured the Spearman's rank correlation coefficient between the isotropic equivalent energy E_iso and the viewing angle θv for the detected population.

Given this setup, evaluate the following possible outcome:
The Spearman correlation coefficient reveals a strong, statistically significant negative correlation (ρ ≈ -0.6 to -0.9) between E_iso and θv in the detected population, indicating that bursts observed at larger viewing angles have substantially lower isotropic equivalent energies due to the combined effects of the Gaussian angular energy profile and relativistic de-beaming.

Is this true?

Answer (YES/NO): NO